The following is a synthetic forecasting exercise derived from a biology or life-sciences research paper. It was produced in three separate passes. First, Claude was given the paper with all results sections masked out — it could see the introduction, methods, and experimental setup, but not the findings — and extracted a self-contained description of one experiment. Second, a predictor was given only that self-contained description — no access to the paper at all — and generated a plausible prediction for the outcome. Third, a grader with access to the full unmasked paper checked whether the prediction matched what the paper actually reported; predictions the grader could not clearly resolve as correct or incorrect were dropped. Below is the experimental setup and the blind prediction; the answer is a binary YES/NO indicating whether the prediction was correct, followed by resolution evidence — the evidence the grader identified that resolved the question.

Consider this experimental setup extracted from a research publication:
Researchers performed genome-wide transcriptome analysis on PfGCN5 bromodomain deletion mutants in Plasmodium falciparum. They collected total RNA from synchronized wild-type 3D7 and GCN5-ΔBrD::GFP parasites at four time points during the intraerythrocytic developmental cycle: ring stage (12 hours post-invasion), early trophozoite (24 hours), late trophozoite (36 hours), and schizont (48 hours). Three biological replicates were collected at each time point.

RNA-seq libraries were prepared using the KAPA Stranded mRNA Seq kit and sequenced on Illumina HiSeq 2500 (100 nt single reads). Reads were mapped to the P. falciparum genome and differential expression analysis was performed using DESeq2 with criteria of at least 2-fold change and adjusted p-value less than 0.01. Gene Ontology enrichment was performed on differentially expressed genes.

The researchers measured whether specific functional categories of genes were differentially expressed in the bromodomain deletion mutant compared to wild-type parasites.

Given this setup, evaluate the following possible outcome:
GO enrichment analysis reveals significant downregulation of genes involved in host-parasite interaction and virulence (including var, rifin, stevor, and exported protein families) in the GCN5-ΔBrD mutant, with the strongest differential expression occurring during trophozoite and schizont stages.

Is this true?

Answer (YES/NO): NO